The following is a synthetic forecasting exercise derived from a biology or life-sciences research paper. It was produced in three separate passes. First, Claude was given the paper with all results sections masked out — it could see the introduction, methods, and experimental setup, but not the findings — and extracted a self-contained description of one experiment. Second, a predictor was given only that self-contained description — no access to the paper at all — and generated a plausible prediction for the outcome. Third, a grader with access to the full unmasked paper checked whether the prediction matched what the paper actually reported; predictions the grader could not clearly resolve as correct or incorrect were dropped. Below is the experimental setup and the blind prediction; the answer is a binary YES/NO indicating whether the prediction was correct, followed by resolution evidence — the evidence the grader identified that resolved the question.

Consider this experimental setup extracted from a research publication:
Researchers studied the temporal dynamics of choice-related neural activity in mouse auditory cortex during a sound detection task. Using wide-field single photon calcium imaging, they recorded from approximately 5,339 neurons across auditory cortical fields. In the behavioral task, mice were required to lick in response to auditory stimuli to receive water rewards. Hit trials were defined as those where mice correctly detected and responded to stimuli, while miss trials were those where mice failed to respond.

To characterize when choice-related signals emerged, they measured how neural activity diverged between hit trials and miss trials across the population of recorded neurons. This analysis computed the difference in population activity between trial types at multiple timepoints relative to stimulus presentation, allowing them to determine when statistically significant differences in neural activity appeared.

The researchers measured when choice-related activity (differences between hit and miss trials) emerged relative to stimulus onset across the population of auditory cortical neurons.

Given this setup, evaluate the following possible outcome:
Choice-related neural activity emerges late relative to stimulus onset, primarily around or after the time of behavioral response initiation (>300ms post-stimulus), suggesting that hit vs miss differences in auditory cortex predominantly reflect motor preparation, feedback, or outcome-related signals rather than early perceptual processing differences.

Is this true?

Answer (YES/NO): NO